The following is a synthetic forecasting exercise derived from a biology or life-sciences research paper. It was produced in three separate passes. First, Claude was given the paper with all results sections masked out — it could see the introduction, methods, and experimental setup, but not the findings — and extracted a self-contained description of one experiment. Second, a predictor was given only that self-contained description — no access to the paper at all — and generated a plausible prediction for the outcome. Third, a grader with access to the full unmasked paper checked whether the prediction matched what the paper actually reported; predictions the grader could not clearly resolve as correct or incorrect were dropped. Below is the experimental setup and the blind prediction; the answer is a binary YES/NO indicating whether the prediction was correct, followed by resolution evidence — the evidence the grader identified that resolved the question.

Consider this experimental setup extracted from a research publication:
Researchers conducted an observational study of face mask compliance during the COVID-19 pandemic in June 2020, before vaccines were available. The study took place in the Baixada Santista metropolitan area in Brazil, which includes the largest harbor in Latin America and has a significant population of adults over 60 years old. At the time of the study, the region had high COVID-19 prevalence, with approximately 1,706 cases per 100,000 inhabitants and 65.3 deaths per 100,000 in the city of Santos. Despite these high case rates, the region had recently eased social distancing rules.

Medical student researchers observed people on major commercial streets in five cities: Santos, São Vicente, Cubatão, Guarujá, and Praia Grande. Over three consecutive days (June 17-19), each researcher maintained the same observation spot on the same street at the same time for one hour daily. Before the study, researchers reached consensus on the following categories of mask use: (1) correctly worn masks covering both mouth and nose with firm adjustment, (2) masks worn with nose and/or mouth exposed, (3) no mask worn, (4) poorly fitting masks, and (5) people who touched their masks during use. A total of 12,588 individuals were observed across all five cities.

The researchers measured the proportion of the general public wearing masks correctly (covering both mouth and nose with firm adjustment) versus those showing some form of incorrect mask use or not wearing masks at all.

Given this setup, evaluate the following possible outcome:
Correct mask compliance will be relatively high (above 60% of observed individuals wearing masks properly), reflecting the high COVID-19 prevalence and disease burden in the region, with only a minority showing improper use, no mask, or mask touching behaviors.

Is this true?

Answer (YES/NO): NO